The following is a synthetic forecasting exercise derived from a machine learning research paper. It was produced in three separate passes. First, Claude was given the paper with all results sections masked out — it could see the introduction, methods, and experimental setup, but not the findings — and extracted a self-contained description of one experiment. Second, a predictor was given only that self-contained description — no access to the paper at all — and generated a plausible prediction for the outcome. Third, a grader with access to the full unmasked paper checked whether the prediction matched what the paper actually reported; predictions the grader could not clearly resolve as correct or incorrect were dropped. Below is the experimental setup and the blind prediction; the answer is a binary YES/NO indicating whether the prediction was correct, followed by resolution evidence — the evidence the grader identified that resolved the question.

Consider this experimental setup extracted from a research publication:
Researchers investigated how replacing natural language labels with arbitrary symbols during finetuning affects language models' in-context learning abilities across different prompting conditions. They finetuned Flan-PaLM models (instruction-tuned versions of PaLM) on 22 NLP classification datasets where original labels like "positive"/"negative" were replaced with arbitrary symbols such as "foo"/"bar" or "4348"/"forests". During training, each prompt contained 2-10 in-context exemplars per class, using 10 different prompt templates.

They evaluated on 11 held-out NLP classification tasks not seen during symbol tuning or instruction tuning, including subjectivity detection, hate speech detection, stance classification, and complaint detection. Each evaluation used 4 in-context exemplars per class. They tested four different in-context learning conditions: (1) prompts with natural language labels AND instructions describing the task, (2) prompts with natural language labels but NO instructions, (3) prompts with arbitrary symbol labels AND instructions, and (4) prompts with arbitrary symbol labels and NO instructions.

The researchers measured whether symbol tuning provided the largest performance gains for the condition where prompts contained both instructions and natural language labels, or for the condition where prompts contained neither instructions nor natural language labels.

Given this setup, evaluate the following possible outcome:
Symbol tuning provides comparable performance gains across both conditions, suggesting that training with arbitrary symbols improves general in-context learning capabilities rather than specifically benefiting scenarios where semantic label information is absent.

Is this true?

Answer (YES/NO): NO